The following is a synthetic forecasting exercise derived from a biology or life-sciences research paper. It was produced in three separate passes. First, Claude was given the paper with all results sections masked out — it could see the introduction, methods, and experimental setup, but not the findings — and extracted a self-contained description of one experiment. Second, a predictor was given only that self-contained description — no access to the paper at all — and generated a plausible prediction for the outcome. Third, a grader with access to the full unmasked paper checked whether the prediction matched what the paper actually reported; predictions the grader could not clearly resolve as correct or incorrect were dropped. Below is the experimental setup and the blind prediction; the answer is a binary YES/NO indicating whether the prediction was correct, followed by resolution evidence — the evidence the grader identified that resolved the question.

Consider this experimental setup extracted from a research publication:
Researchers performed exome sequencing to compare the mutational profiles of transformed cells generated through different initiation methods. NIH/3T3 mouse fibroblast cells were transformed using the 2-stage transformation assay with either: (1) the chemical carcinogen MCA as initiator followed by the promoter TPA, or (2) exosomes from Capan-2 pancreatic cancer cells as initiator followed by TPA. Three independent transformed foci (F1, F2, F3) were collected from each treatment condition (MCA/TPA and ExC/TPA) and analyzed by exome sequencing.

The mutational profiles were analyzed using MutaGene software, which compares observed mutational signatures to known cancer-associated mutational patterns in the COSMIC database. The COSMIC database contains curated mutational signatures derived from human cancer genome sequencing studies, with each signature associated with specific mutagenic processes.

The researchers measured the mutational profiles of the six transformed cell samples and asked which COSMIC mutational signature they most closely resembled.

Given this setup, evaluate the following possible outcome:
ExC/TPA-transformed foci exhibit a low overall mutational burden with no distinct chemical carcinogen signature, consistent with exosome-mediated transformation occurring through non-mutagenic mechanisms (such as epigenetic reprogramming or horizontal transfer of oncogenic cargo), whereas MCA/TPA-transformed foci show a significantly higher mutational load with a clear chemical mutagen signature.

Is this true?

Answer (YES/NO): NO